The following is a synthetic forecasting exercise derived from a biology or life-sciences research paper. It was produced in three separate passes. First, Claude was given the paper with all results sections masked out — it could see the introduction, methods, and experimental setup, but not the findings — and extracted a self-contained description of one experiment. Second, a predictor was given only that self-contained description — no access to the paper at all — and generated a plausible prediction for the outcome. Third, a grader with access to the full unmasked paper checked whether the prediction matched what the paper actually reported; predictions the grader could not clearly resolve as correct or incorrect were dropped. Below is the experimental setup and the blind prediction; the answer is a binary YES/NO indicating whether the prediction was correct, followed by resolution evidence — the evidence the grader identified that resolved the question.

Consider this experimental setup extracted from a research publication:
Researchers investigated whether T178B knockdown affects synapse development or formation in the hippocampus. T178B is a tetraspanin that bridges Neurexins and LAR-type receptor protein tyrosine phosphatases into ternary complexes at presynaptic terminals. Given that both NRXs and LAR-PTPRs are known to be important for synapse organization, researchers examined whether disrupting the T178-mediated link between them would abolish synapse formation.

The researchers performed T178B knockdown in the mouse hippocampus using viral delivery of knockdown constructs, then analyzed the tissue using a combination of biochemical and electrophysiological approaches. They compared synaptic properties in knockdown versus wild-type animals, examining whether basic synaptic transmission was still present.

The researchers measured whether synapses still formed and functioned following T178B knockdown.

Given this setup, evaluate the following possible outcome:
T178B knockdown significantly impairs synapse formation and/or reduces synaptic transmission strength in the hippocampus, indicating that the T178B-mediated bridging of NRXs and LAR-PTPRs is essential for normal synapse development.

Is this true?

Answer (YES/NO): NO